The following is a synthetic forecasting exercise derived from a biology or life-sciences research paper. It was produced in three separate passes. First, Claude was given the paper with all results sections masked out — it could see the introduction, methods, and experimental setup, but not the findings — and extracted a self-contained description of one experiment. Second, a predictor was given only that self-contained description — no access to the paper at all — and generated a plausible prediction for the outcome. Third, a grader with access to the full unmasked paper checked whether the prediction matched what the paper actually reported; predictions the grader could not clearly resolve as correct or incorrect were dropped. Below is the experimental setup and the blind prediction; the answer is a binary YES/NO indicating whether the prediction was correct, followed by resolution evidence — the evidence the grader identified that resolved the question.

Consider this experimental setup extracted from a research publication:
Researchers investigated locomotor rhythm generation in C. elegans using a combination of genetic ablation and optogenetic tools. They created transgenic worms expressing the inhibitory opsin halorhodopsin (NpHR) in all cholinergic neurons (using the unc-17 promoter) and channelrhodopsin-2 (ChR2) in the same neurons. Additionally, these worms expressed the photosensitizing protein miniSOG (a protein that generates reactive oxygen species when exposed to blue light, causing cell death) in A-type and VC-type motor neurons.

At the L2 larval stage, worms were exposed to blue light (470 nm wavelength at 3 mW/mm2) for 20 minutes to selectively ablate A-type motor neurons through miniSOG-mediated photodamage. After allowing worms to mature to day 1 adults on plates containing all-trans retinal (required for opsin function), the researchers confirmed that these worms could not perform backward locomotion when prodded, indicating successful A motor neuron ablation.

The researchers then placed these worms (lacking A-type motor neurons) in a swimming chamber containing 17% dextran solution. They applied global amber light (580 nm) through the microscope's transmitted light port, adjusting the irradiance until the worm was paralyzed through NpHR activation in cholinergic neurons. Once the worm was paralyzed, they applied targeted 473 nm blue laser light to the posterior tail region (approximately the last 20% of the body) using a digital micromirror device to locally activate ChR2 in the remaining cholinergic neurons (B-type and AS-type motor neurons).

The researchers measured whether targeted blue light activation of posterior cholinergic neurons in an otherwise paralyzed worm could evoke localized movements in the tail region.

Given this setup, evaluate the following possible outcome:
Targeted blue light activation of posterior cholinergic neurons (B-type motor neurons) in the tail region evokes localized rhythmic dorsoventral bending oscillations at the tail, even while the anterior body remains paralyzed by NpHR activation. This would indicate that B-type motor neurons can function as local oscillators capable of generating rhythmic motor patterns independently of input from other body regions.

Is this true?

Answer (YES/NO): YES